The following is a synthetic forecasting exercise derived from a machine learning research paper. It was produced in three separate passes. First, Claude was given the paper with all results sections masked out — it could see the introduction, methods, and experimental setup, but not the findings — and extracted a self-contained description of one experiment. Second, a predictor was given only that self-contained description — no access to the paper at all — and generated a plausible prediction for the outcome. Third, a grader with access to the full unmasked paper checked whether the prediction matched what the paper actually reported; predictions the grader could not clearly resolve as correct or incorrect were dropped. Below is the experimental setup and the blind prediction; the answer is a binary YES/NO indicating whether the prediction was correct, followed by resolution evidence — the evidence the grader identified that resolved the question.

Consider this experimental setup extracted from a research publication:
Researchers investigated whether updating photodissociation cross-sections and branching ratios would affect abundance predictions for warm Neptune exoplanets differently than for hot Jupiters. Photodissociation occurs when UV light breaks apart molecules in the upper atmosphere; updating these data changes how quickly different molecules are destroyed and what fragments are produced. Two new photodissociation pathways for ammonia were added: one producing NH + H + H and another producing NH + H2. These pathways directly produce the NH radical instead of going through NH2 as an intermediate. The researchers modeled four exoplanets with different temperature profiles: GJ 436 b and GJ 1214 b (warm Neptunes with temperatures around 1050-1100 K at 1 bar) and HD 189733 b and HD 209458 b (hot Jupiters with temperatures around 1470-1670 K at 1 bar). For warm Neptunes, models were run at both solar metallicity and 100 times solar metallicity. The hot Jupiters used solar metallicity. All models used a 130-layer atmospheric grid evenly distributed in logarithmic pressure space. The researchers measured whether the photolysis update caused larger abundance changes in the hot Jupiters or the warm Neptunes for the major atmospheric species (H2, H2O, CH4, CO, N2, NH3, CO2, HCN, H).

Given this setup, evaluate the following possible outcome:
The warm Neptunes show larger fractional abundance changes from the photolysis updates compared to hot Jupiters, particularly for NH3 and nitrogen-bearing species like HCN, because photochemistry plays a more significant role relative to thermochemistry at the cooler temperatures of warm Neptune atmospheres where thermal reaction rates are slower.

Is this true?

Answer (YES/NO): NO